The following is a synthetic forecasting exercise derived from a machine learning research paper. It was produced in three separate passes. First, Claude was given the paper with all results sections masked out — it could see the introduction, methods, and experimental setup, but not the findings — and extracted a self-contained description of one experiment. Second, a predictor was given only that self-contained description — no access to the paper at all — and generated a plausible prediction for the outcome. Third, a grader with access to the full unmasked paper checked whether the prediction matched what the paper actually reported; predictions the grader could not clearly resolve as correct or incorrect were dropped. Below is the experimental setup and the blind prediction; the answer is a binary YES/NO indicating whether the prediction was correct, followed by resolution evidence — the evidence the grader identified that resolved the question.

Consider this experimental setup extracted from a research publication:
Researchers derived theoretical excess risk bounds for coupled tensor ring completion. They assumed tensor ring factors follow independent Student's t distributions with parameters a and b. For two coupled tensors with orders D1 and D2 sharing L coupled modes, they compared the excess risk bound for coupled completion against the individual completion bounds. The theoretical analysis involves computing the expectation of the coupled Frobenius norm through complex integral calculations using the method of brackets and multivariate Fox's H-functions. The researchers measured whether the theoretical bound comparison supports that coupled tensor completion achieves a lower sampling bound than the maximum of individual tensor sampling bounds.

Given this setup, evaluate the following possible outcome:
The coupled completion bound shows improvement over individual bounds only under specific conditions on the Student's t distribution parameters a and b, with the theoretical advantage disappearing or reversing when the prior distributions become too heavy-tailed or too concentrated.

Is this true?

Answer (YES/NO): NO